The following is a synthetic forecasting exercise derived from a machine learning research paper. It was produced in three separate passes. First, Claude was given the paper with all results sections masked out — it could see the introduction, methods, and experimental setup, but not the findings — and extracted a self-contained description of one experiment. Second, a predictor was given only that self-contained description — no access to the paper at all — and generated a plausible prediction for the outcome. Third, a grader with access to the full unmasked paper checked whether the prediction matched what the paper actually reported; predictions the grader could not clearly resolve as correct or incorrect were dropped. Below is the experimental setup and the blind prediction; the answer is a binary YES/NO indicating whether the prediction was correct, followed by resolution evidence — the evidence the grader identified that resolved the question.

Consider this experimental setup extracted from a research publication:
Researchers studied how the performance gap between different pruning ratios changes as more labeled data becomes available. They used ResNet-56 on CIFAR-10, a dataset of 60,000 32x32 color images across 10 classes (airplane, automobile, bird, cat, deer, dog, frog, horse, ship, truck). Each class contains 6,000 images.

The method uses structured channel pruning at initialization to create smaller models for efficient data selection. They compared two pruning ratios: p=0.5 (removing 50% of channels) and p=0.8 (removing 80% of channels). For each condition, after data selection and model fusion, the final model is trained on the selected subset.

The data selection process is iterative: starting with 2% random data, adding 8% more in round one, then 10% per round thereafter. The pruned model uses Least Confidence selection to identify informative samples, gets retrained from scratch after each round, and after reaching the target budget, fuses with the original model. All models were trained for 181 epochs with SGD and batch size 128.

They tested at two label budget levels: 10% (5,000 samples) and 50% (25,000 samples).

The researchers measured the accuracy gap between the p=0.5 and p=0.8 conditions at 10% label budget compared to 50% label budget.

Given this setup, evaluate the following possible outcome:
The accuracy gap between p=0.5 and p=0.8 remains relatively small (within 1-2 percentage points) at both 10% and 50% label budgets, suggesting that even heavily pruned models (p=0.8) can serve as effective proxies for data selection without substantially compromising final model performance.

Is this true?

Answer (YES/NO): YES